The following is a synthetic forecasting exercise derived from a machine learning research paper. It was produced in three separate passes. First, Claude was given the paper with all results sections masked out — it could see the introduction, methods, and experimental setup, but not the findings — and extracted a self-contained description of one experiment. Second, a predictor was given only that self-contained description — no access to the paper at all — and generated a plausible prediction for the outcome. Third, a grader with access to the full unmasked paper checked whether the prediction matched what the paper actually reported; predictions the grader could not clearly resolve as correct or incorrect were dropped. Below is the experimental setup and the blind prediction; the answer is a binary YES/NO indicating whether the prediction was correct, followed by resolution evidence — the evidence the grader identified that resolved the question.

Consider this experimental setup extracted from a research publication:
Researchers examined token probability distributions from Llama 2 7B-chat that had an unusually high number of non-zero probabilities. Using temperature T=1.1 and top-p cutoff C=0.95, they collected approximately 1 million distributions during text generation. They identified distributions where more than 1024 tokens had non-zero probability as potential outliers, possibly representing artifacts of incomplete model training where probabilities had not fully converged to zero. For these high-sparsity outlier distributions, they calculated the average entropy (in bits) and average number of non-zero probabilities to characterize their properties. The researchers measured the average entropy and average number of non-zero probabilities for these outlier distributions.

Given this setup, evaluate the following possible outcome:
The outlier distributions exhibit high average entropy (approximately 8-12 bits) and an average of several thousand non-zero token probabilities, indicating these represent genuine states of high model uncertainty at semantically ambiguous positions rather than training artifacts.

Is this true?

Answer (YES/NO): NO